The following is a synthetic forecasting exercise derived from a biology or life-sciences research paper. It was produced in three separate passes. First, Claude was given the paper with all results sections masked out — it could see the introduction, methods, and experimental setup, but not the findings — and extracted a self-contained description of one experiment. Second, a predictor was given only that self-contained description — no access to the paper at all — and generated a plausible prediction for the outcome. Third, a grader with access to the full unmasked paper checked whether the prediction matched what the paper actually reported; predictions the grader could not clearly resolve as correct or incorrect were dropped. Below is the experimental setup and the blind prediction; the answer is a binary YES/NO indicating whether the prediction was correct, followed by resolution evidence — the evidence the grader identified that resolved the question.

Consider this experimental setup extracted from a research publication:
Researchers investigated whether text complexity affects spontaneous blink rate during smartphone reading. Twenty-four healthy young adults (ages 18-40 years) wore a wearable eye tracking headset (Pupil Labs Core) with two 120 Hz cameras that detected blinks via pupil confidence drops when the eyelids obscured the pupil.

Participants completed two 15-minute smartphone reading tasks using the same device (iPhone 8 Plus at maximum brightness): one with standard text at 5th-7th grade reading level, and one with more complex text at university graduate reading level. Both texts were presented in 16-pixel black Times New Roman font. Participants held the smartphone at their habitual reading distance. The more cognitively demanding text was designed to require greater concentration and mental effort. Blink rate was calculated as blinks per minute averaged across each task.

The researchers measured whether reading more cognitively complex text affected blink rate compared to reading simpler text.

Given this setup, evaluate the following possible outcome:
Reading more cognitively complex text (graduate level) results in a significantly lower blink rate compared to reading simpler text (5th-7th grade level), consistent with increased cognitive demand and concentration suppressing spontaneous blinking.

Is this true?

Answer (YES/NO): NO